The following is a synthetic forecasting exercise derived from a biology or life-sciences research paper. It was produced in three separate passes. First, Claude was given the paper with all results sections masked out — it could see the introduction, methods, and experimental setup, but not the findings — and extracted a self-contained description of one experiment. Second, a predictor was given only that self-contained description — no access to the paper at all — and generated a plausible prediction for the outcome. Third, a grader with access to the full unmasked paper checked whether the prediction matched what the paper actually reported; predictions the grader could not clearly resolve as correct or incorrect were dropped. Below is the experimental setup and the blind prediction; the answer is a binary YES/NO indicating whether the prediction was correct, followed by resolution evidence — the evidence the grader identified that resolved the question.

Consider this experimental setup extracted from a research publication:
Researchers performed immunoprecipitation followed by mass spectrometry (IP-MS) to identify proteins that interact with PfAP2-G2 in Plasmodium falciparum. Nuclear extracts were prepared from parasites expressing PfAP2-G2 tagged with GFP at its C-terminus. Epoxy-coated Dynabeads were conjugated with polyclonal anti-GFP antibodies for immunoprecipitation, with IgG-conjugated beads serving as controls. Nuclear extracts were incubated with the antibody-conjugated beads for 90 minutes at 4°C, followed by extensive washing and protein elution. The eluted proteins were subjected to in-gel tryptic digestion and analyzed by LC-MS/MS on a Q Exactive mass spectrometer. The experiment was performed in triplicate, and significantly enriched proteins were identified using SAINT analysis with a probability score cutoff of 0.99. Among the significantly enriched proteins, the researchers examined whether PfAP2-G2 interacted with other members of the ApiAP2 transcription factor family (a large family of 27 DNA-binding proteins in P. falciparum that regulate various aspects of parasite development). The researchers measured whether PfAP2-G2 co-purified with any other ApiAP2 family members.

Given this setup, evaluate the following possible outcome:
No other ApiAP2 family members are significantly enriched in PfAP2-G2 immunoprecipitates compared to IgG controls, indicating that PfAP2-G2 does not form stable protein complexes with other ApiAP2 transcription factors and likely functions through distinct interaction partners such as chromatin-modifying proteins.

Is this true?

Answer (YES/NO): NO